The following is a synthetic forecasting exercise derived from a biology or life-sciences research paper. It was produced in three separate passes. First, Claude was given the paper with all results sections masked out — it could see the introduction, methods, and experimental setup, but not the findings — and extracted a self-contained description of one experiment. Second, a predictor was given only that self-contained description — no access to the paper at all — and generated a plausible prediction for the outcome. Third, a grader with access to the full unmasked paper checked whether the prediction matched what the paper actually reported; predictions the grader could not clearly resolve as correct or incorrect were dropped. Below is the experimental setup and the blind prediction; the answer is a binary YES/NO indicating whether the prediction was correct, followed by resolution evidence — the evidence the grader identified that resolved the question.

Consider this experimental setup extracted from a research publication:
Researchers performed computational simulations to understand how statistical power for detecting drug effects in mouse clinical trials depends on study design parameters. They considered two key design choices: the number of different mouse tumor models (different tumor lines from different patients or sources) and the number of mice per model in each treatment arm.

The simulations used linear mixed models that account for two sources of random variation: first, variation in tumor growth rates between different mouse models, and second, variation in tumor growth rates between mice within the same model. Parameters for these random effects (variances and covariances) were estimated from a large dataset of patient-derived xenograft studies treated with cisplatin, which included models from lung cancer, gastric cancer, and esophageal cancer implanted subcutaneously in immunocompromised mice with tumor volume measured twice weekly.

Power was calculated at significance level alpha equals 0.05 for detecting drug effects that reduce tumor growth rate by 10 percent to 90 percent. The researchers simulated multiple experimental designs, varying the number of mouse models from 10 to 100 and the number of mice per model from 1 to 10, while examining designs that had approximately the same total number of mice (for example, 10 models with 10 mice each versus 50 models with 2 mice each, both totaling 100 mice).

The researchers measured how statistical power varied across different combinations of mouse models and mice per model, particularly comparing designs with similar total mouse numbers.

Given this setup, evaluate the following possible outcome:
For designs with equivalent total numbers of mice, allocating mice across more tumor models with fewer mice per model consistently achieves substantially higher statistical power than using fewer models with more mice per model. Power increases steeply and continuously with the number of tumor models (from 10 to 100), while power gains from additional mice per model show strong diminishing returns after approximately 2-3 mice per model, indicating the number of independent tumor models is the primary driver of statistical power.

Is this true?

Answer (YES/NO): NO